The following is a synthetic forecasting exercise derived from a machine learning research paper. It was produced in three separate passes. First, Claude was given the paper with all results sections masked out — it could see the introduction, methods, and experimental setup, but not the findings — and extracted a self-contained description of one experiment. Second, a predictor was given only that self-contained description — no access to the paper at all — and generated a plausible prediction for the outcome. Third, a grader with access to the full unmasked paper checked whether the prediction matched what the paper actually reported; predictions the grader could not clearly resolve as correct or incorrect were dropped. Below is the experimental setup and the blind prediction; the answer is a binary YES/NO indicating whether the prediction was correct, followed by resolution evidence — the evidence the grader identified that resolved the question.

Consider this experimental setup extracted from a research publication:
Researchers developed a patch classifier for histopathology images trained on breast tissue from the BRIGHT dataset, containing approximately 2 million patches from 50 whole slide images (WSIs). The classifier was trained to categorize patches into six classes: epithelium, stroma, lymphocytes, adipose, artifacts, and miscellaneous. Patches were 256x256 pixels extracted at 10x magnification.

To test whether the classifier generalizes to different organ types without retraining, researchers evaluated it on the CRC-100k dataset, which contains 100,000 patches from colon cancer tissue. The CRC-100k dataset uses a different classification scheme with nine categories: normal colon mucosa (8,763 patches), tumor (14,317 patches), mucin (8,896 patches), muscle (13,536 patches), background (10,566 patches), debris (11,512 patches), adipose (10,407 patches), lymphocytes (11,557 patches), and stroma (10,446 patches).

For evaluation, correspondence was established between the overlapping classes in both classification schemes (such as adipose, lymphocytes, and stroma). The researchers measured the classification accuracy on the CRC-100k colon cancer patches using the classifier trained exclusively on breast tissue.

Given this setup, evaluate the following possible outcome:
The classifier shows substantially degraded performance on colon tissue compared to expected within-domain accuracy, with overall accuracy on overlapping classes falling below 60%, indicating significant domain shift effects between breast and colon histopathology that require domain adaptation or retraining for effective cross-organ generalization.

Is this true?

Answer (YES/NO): NO